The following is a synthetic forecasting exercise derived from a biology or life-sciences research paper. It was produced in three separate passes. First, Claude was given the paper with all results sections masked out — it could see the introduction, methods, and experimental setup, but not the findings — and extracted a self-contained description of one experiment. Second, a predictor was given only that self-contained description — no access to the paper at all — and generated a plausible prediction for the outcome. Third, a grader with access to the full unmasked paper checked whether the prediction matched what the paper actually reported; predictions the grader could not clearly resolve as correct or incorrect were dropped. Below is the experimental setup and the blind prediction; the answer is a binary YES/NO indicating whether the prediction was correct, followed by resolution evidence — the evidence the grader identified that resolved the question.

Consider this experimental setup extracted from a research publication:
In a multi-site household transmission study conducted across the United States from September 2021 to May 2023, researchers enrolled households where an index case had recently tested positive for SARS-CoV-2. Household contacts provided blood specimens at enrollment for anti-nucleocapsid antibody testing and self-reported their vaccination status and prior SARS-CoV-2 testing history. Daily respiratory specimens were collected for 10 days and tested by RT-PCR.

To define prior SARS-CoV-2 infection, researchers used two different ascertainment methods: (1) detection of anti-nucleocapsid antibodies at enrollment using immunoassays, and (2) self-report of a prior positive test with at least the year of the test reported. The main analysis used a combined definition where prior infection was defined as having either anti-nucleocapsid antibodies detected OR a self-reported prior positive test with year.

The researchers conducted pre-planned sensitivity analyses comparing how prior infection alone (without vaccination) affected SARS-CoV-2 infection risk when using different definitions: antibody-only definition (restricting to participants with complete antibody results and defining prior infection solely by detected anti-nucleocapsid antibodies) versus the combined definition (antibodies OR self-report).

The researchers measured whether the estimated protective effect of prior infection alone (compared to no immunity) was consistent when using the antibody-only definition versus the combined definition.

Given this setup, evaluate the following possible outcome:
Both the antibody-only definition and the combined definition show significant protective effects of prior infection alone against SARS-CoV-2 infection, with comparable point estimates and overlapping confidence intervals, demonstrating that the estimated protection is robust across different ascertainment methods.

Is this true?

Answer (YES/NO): YES